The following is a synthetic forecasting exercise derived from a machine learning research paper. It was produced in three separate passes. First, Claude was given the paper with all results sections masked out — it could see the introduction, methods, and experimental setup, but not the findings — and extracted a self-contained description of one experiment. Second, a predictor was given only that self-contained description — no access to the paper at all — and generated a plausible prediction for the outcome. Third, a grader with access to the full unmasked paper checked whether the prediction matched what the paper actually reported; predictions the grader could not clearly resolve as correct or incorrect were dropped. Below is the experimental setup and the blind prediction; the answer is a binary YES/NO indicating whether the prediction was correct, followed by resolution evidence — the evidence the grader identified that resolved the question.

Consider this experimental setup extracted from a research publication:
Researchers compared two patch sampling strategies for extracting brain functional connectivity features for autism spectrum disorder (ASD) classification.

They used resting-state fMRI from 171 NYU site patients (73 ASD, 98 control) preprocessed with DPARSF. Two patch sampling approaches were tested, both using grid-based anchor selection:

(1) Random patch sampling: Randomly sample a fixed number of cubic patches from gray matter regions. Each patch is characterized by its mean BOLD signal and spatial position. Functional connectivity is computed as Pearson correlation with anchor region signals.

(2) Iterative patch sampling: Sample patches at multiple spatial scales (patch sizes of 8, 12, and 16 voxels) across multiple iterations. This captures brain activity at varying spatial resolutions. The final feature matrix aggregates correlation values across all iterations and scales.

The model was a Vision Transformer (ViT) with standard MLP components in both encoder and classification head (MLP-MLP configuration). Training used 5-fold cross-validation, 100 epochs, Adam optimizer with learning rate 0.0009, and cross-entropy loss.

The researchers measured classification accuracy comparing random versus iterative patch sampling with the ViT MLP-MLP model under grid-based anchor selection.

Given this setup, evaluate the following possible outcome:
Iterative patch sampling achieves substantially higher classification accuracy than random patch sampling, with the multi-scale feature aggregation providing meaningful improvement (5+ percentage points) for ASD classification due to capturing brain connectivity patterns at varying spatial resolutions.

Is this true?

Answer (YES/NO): NO